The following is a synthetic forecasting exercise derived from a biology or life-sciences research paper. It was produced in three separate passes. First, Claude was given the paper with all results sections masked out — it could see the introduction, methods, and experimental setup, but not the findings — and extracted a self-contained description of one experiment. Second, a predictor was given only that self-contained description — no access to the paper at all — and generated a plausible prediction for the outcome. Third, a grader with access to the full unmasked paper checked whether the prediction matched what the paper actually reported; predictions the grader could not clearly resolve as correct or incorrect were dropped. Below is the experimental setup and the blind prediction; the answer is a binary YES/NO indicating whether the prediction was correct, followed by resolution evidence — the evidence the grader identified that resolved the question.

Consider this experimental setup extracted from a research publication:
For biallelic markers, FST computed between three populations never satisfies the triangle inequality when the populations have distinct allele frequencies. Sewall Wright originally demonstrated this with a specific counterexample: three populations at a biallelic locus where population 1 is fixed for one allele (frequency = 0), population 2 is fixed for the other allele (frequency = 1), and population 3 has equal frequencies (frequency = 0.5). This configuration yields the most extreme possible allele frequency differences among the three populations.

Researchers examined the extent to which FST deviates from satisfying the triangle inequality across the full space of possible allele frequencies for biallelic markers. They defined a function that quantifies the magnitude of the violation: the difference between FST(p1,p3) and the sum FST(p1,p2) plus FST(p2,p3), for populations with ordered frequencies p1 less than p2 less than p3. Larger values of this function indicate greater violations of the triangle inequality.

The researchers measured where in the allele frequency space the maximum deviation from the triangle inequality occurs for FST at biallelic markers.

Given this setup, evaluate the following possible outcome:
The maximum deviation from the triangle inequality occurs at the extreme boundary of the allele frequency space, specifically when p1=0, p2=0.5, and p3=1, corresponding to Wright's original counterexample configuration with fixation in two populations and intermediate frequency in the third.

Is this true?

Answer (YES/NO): YES